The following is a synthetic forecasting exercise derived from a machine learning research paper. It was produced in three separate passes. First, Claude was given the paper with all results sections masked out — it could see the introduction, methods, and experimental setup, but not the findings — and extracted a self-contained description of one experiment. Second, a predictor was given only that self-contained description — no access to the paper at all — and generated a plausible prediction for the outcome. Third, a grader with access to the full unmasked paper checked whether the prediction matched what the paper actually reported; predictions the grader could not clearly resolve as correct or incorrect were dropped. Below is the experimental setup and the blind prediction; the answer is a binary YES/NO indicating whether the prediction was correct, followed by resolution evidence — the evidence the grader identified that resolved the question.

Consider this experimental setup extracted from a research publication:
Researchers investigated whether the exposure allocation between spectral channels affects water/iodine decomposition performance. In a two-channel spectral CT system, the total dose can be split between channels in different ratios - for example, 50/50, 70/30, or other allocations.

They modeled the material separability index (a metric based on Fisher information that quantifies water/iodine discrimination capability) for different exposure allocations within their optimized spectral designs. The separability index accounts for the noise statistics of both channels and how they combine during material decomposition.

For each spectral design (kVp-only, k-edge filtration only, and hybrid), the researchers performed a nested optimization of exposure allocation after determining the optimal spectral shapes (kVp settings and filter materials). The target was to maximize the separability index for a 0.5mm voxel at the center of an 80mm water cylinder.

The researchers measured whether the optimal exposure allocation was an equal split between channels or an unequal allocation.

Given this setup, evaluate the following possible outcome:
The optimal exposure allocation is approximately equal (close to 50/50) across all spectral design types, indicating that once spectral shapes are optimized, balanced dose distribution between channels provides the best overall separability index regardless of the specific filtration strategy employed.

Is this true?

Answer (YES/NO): NO